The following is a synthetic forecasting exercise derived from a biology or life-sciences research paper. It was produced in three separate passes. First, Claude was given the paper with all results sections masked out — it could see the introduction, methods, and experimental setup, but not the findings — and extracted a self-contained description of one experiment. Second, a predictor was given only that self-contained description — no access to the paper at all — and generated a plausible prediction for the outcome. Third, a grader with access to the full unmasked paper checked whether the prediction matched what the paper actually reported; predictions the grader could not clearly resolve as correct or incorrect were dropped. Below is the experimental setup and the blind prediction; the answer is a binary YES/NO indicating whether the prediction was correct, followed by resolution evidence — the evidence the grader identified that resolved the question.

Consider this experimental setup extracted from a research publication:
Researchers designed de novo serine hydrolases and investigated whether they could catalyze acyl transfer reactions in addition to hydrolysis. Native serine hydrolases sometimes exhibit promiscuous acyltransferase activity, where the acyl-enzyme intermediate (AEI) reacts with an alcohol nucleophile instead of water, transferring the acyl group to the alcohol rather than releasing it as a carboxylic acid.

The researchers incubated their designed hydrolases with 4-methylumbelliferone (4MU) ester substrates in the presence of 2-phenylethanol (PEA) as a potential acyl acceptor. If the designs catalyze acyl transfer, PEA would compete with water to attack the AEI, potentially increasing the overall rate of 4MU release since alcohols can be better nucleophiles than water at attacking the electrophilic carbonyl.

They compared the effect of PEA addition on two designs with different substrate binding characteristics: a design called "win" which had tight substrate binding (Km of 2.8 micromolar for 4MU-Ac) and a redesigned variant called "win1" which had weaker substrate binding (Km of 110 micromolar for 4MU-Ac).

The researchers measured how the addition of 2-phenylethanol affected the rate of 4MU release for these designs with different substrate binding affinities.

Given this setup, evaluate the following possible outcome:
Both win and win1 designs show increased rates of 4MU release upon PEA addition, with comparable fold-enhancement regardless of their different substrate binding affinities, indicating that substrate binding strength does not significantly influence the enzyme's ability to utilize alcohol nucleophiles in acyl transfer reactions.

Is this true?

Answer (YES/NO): NO